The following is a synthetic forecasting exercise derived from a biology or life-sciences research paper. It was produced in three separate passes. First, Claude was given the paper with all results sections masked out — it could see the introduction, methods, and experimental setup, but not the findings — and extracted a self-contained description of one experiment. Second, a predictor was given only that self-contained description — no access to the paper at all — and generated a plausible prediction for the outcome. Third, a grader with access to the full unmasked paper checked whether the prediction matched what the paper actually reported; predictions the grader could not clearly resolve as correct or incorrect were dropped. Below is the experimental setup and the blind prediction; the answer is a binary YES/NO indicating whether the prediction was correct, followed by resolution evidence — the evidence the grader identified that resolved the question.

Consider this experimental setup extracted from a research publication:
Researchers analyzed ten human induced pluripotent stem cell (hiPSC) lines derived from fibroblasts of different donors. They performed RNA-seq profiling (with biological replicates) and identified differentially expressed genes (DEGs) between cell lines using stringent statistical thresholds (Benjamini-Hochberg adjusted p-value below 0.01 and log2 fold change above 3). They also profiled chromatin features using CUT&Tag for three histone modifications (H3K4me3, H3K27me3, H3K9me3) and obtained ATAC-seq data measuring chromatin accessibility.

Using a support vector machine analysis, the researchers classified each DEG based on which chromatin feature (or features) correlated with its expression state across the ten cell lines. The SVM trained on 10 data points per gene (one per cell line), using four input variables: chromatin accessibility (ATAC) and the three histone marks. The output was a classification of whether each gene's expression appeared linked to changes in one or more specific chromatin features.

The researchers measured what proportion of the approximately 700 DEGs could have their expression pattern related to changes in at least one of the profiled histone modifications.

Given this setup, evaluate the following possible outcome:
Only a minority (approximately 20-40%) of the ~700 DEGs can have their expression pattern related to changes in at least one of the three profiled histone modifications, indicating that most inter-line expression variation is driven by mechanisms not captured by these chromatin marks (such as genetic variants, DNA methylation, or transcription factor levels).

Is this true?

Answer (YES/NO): NO